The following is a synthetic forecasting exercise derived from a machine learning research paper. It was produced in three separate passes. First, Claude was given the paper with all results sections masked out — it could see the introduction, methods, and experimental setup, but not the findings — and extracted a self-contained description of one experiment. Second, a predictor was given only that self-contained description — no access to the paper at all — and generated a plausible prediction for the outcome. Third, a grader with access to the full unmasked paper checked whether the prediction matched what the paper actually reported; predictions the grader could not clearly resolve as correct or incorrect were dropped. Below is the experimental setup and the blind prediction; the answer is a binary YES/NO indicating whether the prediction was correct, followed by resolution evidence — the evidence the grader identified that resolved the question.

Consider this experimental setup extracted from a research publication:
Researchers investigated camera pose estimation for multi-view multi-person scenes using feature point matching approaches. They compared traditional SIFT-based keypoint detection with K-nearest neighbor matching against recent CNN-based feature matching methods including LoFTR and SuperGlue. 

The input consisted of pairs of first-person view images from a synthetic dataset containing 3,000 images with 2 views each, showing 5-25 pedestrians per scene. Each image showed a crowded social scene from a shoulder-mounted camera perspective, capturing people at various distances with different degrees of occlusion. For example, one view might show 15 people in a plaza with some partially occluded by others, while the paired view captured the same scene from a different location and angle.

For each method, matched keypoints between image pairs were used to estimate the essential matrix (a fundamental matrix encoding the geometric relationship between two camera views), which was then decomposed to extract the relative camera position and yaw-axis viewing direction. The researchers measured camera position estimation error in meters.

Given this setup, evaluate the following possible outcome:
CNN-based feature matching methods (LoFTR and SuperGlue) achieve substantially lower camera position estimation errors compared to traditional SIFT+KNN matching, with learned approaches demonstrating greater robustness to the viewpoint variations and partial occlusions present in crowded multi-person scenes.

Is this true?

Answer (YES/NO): NO